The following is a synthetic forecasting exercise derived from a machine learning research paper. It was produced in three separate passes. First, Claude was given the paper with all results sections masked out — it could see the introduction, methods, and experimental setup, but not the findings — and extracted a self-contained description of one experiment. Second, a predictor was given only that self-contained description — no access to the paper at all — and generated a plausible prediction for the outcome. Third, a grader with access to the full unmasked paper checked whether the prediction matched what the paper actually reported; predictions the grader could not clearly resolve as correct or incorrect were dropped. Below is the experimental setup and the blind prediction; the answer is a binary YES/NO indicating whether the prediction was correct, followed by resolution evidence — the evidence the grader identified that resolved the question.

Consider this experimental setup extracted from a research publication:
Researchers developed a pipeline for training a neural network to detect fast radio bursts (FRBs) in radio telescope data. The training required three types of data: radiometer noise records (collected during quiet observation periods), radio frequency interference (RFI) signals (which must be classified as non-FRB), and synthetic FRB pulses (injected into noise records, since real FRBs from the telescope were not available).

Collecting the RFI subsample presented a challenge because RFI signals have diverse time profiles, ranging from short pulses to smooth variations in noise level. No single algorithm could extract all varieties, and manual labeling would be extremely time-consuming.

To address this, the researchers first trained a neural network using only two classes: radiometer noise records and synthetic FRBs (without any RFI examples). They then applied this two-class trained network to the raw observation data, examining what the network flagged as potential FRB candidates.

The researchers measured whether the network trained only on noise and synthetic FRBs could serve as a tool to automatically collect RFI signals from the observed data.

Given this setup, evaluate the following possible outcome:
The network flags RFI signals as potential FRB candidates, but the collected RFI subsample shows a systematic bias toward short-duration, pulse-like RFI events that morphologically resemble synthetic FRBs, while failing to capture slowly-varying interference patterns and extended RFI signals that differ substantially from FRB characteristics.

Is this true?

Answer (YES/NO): NO